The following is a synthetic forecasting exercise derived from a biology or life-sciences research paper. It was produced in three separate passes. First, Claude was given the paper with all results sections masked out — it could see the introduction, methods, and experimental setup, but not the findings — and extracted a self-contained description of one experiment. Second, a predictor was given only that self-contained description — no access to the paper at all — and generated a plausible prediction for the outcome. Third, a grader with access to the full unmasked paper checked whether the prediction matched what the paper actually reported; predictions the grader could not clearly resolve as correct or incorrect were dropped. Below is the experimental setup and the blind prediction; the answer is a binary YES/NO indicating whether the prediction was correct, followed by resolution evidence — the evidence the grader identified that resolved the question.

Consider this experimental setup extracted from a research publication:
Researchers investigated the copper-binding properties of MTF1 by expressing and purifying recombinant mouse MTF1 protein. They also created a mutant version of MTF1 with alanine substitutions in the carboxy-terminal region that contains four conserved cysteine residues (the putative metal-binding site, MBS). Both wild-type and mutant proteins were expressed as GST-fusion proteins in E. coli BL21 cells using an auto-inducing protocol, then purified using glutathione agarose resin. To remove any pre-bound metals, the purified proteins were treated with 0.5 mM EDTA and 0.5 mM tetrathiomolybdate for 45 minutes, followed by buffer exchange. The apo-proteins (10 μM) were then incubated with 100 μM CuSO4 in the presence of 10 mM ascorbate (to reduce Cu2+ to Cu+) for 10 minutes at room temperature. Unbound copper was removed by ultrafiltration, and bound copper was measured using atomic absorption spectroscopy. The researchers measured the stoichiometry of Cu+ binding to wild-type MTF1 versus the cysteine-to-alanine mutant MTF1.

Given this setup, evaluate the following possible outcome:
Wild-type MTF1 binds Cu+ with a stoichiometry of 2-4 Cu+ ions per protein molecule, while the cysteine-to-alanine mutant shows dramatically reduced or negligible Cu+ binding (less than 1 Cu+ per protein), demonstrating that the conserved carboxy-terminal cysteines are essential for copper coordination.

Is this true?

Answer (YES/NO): NO